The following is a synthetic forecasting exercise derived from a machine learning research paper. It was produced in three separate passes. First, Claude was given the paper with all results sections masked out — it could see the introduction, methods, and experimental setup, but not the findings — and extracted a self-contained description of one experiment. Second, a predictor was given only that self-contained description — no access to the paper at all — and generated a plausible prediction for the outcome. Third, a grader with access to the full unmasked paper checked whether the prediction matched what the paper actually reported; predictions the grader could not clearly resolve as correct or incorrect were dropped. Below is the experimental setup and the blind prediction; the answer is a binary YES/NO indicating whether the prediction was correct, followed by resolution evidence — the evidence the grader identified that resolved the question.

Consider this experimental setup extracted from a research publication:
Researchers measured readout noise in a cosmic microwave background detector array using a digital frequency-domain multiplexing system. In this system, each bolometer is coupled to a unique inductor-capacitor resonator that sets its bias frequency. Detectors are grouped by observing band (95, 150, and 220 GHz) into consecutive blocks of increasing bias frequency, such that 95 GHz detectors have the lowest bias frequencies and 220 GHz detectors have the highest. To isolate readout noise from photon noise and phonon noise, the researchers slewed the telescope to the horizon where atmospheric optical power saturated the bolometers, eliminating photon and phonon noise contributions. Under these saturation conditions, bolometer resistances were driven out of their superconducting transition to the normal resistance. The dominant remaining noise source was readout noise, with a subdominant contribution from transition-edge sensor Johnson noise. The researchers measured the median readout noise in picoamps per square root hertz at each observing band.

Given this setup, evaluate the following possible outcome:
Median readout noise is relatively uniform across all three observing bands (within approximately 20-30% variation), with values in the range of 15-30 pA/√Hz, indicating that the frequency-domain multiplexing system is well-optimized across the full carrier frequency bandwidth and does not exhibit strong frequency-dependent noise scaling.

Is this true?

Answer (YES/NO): NO